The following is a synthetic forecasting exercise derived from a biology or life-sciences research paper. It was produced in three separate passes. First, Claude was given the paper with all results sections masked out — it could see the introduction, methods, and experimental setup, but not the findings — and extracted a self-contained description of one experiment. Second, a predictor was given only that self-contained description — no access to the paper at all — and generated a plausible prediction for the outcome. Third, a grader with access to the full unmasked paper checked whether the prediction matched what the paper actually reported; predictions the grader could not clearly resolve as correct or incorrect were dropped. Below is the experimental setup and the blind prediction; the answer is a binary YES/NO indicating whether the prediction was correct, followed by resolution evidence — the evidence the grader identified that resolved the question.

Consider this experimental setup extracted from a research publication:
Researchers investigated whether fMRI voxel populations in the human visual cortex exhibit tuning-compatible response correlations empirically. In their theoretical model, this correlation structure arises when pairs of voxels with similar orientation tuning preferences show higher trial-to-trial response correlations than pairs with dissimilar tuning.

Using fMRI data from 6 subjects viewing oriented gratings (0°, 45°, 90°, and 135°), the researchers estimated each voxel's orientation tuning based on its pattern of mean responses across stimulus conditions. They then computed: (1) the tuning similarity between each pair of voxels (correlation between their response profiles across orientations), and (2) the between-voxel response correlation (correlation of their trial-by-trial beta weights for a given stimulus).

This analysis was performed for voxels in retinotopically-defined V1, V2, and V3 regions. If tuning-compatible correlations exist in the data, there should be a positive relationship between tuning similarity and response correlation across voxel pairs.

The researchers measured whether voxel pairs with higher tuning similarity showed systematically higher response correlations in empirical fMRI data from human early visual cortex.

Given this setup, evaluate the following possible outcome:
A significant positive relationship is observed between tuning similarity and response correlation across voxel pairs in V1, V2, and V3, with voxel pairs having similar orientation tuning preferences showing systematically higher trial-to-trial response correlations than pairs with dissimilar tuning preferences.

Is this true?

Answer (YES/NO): YES